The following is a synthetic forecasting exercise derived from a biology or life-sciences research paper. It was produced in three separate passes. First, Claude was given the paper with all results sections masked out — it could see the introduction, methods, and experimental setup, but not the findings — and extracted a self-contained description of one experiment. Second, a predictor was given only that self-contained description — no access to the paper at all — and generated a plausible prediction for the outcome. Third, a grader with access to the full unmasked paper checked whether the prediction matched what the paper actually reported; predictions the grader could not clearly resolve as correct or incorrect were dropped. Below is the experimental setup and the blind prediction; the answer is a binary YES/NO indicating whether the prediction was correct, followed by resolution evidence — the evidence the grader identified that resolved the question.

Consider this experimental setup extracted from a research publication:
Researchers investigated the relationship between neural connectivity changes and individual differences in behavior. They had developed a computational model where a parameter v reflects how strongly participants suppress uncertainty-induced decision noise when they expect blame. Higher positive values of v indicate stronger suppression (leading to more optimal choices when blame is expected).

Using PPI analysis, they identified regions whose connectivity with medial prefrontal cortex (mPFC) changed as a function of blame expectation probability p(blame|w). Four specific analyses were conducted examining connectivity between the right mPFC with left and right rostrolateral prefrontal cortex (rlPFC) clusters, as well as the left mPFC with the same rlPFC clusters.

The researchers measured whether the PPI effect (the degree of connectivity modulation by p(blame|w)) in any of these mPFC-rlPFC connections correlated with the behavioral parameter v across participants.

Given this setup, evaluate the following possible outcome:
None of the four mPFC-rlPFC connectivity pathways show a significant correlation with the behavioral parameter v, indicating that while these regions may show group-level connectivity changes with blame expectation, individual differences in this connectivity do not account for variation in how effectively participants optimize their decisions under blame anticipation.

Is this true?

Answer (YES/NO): NO